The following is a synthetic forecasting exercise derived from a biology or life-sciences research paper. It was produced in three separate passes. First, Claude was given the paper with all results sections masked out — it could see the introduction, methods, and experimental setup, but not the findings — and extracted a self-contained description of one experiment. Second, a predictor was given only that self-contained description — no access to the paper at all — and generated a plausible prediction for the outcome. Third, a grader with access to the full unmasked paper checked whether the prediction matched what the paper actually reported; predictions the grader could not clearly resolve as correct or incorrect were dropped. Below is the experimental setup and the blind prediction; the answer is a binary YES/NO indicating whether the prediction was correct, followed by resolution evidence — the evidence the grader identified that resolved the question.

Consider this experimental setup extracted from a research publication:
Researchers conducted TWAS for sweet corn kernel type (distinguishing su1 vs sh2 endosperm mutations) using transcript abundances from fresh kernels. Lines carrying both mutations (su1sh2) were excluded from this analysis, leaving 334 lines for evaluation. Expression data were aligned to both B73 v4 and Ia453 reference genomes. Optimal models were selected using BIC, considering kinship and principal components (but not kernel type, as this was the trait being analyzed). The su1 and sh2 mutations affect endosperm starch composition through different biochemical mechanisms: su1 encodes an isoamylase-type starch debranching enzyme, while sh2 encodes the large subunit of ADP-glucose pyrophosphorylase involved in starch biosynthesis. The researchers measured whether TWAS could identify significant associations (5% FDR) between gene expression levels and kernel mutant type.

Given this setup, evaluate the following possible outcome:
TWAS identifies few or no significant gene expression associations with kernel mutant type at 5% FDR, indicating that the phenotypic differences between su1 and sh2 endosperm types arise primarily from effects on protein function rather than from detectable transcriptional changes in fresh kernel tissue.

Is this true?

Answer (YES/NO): NO